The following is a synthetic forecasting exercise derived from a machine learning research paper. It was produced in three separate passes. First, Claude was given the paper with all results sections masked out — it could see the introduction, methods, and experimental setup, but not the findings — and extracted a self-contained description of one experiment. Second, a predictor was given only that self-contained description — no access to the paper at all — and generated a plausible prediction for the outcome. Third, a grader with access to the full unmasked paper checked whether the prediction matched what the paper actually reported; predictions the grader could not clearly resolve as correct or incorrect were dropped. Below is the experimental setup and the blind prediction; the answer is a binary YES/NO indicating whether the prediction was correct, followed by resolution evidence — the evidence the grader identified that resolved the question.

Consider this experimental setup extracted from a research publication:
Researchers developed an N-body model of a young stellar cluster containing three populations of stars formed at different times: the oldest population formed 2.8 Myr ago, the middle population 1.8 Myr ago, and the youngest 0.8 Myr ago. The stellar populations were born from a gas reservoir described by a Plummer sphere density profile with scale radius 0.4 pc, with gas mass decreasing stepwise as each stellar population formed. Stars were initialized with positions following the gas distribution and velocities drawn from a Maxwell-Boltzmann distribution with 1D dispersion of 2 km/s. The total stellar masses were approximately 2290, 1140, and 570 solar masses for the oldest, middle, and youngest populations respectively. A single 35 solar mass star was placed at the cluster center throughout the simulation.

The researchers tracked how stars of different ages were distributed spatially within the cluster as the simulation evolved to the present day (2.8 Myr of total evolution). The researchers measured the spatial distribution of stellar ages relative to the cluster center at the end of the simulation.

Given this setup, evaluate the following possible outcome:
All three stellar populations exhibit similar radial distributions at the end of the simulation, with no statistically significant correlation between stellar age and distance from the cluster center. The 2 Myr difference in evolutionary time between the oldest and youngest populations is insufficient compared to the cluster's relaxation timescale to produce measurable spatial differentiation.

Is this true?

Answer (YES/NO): NO